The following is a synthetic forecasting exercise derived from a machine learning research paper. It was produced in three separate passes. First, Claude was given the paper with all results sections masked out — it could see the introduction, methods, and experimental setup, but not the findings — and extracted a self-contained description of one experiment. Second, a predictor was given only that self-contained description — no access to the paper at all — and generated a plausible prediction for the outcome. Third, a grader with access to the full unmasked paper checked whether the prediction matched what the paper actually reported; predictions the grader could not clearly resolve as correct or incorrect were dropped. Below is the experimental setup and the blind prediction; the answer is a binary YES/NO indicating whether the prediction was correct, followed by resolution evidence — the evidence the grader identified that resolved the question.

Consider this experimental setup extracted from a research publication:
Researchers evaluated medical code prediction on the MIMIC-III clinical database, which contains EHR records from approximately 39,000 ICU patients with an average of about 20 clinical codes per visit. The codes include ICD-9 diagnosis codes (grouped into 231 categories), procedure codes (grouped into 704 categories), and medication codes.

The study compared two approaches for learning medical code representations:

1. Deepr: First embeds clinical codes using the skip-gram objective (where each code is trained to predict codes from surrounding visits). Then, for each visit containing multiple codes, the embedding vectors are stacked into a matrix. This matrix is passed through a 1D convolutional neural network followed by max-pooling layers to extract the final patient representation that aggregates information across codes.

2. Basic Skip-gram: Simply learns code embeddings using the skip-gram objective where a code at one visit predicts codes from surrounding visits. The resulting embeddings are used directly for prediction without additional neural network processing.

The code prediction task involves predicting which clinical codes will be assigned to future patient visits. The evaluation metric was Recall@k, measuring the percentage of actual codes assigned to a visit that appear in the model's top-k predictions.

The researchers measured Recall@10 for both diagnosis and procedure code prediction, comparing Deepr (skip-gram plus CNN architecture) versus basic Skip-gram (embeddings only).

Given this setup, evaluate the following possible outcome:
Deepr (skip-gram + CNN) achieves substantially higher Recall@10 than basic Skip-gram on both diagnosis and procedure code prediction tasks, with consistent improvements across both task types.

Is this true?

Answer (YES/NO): NO